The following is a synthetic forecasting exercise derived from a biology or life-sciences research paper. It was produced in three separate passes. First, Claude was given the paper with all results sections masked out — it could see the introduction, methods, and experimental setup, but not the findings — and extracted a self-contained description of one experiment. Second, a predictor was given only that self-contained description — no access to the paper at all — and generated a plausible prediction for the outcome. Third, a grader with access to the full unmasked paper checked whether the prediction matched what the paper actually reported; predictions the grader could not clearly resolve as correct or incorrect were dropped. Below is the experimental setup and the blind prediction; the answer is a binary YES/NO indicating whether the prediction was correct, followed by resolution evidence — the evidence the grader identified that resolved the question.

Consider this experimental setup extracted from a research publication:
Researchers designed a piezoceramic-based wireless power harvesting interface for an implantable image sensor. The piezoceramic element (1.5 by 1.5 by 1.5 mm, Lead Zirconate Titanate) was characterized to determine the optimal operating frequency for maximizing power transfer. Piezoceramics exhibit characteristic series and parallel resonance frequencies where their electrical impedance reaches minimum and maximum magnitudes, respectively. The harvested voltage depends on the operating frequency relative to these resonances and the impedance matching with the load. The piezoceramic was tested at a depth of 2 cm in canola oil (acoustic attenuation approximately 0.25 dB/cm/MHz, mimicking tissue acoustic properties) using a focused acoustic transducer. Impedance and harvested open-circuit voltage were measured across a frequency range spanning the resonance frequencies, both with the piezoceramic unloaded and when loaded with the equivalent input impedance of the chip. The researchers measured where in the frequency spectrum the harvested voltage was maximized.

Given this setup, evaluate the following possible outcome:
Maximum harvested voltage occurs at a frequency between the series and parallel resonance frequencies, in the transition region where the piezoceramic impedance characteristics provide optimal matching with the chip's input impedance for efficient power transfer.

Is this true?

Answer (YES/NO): YES